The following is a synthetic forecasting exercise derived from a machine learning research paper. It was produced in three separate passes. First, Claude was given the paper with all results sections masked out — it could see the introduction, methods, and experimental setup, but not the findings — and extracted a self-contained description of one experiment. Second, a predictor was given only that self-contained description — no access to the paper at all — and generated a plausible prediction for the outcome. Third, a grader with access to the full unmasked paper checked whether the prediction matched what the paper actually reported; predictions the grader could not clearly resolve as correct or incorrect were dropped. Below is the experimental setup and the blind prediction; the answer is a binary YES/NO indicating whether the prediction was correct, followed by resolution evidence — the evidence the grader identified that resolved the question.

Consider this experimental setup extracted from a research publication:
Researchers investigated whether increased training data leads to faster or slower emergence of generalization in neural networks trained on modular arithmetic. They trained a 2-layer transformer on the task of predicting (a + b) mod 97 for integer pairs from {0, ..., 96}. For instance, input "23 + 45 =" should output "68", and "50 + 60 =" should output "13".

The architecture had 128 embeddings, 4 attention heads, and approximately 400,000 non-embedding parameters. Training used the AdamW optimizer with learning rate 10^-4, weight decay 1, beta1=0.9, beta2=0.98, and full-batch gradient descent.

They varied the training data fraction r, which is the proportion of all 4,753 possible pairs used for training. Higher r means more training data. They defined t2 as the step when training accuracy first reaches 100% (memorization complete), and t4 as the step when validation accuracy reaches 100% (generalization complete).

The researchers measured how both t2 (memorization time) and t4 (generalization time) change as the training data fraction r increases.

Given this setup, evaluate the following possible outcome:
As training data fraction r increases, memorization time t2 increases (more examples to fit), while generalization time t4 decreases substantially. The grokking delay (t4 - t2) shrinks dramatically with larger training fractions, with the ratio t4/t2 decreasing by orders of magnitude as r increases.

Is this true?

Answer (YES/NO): NO